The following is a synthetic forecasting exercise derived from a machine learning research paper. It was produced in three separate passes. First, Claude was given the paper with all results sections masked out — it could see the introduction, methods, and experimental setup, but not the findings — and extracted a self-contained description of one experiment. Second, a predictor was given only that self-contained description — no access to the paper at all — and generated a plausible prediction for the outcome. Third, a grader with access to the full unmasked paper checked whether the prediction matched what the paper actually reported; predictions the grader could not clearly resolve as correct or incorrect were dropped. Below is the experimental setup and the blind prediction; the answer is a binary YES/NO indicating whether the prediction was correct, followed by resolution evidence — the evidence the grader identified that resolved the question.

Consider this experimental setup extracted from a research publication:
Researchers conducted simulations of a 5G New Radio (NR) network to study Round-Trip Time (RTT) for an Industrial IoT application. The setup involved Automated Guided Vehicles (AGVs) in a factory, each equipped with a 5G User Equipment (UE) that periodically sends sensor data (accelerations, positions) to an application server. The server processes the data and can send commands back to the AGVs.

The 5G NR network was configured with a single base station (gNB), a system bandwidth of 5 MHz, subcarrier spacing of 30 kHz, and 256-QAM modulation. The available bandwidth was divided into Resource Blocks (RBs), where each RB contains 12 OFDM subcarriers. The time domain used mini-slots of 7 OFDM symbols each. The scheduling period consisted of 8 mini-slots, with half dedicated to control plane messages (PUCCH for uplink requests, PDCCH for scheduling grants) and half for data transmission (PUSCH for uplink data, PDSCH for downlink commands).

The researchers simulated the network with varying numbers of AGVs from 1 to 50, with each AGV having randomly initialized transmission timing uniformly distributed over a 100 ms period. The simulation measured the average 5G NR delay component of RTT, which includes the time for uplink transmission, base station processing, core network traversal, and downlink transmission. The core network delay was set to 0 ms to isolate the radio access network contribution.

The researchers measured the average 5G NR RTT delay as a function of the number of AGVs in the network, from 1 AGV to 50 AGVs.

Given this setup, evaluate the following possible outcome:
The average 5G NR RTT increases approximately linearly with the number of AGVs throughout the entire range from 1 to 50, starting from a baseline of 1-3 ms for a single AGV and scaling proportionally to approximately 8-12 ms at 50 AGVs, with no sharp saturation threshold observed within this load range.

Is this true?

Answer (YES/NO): NO